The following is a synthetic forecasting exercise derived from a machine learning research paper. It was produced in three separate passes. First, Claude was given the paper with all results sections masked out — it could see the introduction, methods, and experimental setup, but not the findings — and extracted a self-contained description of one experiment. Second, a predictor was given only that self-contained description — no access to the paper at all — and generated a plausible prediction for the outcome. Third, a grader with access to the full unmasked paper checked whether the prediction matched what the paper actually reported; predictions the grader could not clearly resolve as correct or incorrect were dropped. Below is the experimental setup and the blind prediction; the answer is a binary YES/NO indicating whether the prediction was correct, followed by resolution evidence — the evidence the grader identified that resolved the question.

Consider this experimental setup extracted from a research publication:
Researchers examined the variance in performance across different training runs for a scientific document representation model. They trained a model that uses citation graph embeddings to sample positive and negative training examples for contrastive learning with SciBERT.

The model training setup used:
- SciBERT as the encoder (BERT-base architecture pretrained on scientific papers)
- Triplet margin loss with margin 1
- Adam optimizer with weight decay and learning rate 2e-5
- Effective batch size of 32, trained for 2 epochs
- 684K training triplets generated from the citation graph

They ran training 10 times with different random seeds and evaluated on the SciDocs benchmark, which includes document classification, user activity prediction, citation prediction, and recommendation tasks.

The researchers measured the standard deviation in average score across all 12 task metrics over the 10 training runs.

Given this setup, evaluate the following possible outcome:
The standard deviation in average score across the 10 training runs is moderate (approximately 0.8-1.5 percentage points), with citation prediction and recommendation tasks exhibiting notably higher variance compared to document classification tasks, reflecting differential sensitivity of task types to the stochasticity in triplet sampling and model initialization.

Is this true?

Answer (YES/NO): NO